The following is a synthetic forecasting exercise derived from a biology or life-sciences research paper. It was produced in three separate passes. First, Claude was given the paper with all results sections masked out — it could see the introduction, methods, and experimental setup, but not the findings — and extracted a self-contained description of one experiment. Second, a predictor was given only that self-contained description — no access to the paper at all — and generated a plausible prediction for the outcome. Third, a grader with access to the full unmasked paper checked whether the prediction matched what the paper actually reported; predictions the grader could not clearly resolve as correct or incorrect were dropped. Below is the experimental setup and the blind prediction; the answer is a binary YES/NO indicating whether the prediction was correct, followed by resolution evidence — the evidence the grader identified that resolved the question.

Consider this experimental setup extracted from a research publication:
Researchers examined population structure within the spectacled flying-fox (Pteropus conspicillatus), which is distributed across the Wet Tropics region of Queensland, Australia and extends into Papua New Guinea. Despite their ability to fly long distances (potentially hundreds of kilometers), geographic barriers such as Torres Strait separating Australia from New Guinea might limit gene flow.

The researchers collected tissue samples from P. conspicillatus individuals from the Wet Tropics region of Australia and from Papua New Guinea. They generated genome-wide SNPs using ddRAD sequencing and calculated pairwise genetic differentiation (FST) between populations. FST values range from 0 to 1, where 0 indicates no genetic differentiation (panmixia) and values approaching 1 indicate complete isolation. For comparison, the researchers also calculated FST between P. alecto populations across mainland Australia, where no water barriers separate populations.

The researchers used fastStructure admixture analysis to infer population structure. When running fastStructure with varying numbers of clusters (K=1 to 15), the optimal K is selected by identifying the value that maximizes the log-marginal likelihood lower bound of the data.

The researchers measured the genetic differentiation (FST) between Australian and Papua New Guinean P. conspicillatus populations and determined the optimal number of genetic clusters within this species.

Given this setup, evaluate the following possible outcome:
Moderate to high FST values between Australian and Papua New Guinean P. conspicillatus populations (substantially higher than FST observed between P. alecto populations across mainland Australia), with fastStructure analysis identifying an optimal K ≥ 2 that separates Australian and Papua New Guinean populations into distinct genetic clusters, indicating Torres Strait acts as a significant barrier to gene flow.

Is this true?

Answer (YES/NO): NO